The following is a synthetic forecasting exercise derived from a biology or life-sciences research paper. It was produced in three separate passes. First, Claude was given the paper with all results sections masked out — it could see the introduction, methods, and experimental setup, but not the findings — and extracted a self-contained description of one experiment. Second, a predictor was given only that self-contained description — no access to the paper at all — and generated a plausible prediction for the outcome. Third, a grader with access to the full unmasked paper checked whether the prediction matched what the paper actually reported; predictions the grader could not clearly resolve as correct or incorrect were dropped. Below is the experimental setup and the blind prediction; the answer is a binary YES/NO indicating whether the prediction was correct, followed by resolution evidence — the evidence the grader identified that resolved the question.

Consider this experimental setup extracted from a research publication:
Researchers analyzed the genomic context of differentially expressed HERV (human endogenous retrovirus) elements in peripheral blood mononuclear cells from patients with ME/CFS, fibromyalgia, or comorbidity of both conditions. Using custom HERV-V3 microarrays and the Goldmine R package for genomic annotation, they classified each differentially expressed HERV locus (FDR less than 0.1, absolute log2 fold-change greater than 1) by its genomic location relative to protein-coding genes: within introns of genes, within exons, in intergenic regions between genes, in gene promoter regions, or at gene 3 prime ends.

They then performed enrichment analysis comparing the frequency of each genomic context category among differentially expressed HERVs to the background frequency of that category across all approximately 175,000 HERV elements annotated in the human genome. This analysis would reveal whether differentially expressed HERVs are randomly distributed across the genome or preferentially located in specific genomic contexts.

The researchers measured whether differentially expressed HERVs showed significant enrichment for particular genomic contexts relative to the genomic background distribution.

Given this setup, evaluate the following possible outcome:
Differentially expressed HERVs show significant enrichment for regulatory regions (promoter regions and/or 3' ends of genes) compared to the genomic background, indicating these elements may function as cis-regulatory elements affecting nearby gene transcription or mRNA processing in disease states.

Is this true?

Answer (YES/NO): YES